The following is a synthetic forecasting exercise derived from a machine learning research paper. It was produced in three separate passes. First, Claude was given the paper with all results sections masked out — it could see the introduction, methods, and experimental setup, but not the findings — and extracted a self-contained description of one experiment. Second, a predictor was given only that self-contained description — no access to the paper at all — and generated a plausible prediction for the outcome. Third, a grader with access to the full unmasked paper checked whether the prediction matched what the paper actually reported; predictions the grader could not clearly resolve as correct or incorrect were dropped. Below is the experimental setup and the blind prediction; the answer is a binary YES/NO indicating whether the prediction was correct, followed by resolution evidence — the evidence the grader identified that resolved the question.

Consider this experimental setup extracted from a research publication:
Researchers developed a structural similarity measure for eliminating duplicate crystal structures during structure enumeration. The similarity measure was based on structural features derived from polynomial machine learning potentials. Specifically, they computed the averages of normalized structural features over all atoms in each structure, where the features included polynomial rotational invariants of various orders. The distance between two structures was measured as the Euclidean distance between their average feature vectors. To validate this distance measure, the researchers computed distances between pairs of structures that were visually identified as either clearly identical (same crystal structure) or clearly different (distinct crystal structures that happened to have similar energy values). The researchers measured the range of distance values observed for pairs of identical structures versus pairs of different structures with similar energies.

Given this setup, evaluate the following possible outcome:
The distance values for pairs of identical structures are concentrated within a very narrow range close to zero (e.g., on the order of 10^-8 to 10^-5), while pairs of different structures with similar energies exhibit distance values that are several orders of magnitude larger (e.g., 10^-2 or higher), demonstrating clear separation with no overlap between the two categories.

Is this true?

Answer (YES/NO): NO